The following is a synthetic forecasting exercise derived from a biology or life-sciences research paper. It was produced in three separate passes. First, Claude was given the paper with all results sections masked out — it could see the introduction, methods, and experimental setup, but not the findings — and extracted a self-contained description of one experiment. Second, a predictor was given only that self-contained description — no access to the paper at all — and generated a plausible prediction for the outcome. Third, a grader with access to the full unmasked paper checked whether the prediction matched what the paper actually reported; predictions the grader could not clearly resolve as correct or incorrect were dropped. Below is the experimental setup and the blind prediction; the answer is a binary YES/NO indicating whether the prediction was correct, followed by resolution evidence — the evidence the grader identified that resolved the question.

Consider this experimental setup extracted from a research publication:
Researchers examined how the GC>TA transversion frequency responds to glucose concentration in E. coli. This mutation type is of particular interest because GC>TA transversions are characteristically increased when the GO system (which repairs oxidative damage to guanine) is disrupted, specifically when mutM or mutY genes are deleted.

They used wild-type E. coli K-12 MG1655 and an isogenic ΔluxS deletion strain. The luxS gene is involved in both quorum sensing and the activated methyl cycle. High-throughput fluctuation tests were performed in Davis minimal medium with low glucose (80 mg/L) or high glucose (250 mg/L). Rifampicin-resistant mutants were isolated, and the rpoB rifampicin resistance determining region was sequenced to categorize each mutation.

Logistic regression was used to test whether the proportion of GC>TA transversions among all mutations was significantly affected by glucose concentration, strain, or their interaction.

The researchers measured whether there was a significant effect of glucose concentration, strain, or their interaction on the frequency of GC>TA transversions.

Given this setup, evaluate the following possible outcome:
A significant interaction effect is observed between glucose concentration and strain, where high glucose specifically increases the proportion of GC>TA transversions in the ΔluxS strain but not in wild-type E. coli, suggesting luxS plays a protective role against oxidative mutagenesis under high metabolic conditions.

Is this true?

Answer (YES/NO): NO